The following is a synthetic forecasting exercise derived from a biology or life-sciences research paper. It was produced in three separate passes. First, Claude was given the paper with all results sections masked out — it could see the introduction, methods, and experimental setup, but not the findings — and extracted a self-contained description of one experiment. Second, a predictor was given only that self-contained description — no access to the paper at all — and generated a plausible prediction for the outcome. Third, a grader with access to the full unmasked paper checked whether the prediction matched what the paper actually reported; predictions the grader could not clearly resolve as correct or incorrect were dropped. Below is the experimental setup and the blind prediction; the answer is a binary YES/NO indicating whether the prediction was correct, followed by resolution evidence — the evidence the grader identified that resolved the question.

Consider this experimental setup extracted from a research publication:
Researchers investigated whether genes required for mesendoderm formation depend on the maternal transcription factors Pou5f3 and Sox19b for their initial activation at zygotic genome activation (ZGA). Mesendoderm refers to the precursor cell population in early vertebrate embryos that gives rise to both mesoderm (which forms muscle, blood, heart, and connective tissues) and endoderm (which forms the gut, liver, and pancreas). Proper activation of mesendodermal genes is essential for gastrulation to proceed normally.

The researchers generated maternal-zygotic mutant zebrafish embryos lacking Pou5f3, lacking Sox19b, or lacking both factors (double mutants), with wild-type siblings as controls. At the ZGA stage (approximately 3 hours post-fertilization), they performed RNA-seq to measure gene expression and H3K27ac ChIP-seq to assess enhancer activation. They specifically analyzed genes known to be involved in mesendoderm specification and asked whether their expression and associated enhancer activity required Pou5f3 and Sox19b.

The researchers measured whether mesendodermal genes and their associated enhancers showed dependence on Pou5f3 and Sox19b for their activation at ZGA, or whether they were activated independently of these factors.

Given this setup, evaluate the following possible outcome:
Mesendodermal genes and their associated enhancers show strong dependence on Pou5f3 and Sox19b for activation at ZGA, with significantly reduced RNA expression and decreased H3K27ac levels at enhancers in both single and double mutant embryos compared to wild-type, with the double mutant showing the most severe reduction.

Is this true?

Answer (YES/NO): NO